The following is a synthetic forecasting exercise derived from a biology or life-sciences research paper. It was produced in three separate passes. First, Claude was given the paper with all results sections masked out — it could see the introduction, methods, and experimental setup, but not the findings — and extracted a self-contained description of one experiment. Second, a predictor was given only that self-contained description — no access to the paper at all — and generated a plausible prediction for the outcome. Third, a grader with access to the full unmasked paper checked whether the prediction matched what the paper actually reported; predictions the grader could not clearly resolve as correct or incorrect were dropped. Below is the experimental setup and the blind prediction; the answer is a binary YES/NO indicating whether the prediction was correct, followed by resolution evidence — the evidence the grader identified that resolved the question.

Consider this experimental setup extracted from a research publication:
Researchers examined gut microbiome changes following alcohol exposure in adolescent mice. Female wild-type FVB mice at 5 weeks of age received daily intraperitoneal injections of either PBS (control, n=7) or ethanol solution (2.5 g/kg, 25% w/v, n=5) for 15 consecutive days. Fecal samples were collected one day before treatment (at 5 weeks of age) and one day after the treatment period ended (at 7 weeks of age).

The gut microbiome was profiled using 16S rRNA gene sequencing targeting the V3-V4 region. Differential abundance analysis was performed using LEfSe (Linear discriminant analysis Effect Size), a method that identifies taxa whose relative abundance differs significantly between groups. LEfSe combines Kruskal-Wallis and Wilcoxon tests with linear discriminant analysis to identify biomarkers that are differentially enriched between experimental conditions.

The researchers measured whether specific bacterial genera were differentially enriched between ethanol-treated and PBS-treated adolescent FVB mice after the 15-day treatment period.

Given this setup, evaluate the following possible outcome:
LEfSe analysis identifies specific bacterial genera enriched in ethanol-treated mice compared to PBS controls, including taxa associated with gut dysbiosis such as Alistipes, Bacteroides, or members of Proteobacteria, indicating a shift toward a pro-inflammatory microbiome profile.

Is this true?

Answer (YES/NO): NO